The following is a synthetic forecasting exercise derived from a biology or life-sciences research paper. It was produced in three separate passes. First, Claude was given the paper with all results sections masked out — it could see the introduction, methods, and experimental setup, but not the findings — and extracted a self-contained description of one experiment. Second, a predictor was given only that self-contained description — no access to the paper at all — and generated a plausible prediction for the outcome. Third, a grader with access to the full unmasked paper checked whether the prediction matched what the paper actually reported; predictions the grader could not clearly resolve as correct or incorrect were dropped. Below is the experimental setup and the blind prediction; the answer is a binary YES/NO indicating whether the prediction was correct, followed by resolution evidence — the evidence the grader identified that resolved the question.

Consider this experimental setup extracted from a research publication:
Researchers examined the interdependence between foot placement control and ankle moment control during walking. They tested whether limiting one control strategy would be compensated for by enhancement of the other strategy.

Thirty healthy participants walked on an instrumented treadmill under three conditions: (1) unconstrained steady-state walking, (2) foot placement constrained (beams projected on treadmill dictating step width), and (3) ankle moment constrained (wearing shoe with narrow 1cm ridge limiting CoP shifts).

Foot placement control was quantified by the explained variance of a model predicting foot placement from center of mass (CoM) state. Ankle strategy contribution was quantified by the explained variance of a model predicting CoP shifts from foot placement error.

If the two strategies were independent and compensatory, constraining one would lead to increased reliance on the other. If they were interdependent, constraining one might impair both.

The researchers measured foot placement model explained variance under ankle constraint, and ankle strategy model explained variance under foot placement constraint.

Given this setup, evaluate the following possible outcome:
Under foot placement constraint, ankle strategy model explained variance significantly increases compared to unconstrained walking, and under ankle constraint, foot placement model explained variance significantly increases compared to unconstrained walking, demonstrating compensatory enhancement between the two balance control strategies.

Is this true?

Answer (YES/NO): NO